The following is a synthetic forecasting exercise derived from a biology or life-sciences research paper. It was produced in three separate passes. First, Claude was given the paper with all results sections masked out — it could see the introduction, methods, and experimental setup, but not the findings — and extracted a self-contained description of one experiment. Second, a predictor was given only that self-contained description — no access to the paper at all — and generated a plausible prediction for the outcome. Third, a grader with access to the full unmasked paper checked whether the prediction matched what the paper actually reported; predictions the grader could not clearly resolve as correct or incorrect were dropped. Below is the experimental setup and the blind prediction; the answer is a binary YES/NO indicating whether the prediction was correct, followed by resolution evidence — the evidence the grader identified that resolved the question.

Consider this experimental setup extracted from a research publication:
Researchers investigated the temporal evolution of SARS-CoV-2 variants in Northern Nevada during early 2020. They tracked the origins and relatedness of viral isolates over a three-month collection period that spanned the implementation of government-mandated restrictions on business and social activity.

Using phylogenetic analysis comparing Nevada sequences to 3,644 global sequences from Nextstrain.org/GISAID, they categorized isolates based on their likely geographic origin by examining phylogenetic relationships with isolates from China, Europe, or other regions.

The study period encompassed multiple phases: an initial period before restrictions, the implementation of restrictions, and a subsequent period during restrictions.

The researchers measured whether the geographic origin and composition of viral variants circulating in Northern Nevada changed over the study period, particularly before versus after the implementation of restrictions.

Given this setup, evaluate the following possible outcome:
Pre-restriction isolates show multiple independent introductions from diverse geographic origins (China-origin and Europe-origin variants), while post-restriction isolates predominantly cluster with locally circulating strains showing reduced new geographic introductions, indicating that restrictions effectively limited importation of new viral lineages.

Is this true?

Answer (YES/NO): YES